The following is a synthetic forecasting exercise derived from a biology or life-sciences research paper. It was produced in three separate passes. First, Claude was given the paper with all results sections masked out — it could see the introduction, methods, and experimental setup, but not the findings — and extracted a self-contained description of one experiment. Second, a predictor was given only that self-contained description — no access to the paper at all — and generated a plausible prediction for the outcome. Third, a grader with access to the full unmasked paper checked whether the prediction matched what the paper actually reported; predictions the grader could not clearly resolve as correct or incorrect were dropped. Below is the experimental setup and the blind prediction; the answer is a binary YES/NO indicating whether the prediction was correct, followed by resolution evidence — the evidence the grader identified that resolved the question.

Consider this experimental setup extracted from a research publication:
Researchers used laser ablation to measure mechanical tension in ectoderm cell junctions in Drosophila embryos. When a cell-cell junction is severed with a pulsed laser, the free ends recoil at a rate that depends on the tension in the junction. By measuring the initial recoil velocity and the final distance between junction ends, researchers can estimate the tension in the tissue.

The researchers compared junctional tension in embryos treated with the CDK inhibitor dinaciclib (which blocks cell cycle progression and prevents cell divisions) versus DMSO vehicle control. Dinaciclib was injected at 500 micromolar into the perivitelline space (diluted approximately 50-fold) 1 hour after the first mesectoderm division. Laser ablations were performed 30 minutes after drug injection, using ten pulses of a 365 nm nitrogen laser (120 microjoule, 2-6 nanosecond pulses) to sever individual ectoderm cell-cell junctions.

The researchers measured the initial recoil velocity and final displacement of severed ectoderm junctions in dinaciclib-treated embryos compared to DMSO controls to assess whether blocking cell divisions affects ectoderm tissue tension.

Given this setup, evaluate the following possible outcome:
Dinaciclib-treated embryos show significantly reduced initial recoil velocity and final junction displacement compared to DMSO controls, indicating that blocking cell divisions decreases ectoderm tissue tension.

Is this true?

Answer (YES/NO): NO